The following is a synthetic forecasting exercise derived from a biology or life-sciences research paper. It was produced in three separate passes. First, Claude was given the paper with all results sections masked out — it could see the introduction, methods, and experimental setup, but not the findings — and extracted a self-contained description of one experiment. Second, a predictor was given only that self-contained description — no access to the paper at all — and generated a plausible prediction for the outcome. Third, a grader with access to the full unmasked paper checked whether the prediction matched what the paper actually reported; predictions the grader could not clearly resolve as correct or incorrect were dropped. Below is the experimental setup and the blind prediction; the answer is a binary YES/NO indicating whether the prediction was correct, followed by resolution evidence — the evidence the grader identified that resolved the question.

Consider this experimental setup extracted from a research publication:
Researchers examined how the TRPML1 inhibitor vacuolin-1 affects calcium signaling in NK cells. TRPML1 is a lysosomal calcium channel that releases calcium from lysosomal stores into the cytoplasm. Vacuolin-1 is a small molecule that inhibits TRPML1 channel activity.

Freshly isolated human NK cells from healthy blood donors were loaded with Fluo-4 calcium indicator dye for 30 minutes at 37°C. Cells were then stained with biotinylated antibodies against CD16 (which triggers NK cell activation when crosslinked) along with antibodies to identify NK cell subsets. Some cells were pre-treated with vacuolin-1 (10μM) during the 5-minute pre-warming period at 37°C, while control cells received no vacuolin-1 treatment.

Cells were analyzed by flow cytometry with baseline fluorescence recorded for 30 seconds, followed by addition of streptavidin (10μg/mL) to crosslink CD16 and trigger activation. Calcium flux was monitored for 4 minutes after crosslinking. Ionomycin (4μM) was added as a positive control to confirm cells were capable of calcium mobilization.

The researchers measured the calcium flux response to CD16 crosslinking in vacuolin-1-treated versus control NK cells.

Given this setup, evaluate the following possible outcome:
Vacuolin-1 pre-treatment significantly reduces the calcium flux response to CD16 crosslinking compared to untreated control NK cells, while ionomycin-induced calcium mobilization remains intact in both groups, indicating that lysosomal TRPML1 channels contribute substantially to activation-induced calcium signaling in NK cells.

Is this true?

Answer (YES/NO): NO